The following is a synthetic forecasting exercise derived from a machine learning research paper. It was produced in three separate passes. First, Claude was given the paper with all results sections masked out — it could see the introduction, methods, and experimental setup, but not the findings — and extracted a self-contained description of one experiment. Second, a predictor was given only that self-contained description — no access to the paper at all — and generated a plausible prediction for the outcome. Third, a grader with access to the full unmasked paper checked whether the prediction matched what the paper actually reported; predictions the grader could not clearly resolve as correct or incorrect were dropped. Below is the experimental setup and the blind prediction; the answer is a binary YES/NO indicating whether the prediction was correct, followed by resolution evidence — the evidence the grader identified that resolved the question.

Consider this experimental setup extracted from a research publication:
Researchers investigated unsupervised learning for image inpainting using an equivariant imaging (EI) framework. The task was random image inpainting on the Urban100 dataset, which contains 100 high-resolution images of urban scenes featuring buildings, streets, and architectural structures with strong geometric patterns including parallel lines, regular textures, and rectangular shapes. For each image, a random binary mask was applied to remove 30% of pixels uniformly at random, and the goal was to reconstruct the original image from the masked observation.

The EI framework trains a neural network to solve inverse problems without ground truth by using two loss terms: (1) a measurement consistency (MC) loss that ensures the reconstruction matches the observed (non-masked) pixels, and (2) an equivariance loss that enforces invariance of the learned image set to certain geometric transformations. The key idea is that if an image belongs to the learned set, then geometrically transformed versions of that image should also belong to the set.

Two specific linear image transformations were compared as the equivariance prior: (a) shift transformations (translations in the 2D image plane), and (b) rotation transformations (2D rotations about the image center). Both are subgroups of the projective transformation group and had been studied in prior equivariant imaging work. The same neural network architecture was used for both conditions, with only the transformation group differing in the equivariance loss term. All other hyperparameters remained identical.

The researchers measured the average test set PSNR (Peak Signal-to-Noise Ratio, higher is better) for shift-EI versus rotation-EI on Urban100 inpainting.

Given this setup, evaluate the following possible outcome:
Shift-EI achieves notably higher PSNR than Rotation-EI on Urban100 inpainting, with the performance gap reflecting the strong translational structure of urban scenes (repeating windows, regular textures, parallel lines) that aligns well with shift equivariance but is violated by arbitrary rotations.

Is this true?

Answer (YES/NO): NO